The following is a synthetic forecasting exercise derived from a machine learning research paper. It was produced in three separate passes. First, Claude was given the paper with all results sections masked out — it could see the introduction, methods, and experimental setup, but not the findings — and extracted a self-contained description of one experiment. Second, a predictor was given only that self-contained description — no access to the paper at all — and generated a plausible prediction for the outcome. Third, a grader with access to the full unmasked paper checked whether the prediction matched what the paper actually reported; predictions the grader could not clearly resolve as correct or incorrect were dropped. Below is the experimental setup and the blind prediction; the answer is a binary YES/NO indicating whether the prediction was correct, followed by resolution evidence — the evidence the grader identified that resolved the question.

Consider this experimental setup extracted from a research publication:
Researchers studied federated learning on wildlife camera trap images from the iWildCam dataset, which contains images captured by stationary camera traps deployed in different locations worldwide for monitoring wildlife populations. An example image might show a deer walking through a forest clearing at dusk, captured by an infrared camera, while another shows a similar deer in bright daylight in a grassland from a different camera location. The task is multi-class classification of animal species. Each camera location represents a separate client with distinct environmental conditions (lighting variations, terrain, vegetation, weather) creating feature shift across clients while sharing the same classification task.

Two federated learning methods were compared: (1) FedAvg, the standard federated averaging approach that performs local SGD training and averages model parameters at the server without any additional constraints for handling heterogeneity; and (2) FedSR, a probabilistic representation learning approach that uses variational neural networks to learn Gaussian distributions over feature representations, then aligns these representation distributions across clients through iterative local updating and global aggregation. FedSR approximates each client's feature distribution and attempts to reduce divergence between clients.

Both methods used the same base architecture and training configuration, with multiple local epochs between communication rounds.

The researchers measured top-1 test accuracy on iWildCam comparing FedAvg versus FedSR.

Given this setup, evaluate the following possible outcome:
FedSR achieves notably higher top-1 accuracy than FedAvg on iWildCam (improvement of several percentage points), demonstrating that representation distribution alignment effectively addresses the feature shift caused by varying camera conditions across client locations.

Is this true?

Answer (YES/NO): NO